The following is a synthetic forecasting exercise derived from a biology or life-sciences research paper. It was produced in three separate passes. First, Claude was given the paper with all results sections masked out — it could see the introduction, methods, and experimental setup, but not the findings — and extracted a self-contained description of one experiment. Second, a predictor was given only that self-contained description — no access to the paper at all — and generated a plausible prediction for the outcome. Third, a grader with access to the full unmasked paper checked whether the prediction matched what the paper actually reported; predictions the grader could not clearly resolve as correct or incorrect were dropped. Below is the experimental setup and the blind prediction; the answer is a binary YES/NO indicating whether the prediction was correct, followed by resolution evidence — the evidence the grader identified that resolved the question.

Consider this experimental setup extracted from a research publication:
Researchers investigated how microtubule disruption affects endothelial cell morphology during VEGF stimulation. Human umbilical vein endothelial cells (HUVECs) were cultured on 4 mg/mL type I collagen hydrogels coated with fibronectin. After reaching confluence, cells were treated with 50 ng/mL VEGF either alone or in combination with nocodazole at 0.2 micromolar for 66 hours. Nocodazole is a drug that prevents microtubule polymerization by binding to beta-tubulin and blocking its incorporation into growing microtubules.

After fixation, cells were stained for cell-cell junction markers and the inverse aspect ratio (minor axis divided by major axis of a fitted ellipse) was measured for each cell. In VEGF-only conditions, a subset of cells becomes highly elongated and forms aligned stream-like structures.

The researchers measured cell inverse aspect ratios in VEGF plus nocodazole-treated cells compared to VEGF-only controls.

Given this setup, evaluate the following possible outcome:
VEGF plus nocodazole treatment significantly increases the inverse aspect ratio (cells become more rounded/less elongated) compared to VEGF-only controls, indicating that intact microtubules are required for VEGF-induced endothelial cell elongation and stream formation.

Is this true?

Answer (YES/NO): YES